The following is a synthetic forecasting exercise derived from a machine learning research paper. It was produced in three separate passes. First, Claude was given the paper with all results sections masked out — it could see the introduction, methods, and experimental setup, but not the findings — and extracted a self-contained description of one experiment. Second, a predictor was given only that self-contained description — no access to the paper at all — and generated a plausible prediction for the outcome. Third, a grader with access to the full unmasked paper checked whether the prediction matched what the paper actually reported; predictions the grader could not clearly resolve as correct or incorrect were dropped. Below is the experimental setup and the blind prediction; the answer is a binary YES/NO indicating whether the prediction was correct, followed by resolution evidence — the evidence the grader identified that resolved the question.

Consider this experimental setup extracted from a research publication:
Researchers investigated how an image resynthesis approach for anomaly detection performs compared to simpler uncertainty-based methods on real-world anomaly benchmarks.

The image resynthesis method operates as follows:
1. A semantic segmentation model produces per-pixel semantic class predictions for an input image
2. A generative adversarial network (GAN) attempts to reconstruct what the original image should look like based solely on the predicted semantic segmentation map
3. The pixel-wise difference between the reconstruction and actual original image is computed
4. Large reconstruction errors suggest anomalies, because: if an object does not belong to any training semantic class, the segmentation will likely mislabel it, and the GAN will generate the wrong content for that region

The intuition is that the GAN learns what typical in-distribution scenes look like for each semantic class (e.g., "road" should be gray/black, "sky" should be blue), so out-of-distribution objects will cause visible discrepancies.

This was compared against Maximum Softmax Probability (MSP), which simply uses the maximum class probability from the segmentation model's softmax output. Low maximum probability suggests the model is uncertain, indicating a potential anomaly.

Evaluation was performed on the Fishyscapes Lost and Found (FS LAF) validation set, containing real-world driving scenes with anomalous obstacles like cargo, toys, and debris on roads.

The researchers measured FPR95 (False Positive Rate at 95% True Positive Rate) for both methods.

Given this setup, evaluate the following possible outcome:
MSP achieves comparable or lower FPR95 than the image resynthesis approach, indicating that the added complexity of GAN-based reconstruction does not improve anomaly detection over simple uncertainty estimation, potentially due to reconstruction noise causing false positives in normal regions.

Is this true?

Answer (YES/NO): YES